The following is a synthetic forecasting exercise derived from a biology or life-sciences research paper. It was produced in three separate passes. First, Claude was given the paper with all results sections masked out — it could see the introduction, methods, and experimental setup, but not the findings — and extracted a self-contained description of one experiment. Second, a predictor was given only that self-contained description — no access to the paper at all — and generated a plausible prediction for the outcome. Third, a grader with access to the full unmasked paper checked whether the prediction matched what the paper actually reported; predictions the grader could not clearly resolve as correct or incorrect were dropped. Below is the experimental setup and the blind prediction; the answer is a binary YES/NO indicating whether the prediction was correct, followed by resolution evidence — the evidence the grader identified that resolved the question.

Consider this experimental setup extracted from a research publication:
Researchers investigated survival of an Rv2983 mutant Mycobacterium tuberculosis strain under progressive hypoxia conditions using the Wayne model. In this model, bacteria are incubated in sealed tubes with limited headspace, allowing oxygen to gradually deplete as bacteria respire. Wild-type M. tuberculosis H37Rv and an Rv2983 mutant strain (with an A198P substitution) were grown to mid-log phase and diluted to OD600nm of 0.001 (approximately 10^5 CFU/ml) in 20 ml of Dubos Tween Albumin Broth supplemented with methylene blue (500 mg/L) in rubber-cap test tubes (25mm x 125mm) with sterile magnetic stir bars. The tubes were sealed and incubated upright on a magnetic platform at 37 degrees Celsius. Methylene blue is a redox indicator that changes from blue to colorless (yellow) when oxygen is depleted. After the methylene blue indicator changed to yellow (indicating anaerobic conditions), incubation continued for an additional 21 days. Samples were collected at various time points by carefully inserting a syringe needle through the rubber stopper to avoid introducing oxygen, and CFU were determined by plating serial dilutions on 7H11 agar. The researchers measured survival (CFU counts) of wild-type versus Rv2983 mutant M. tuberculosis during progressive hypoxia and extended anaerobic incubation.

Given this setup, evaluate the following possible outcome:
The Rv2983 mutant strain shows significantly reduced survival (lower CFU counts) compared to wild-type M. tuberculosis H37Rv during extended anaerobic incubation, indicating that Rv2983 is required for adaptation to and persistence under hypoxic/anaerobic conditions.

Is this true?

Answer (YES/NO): YES